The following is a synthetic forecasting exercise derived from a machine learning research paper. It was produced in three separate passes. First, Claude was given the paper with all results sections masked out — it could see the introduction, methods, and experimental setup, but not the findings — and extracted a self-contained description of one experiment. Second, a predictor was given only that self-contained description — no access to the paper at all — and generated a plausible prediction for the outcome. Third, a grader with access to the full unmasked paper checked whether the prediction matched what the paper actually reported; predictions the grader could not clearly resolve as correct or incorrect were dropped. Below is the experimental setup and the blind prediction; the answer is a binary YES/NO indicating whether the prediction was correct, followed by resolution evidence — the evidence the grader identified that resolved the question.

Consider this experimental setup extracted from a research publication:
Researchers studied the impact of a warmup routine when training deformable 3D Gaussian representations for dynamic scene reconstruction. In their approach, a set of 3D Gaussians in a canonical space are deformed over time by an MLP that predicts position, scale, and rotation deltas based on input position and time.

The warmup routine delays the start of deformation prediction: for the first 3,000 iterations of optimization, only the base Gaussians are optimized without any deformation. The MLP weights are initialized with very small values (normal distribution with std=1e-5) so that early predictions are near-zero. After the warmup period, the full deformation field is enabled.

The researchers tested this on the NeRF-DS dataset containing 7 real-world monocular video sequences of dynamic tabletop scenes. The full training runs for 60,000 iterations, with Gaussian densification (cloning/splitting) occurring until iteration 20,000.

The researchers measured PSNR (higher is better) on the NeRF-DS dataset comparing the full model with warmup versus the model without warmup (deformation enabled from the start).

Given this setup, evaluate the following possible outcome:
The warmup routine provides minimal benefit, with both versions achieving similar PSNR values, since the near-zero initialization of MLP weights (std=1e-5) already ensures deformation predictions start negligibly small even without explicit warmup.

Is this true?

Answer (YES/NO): NO